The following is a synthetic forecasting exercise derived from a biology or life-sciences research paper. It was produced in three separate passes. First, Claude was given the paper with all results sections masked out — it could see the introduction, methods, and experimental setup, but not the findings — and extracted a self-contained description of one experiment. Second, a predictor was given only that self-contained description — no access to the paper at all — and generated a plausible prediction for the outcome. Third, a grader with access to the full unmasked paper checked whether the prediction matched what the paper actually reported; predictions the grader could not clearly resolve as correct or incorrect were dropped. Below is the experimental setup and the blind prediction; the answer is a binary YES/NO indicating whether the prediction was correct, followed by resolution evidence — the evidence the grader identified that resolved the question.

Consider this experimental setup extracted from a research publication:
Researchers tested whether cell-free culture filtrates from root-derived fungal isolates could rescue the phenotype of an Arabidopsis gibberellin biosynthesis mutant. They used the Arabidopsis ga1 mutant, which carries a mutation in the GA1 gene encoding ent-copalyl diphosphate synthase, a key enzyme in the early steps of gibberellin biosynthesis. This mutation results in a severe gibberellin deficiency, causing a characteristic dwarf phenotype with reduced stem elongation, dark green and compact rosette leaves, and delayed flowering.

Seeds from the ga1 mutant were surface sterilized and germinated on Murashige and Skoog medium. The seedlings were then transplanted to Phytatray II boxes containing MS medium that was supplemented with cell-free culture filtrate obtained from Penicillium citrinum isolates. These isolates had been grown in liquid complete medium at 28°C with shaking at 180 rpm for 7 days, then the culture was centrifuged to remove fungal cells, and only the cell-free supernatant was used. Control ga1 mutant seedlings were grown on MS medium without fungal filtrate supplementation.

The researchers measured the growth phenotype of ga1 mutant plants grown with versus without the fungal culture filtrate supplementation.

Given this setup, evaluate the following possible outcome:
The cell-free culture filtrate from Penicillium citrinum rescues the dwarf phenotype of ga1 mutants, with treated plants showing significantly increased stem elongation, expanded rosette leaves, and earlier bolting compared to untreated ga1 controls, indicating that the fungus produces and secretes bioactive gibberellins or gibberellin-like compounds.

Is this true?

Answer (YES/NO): YES